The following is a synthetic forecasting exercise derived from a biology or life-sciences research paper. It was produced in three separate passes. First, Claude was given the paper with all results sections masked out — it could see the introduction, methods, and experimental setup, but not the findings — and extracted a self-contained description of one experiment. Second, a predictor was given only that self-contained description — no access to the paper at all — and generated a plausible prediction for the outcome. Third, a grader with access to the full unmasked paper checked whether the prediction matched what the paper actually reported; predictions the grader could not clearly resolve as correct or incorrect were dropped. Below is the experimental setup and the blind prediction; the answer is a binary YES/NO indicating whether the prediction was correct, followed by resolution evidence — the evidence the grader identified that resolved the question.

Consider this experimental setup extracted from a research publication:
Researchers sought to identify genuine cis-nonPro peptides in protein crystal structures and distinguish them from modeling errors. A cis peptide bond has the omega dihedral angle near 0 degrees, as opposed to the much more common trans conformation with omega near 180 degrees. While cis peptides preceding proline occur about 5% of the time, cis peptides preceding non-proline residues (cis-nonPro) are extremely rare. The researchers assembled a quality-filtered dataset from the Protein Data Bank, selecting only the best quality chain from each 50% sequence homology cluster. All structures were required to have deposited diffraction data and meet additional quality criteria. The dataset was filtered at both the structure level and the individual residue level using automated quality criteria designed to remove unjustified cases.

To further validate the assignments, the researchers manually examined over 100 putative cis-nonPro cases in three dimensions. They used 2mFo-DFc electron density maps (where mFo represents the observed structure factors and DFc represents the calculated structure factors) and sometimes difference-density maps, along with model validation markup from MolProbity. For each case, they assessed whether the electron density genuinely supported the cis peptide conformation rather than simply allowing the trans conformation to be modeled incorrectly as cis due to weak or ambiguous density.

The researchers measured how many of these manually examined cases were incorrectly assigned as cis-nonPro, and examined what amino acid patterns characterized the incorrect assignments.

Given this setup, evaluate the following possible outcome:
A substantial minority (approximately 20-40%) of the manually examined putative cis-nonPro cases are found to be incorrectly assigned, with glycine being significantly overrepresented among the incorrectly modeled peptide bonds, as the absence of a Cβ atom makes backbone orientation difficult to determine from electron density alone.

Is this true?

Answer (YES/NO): NO